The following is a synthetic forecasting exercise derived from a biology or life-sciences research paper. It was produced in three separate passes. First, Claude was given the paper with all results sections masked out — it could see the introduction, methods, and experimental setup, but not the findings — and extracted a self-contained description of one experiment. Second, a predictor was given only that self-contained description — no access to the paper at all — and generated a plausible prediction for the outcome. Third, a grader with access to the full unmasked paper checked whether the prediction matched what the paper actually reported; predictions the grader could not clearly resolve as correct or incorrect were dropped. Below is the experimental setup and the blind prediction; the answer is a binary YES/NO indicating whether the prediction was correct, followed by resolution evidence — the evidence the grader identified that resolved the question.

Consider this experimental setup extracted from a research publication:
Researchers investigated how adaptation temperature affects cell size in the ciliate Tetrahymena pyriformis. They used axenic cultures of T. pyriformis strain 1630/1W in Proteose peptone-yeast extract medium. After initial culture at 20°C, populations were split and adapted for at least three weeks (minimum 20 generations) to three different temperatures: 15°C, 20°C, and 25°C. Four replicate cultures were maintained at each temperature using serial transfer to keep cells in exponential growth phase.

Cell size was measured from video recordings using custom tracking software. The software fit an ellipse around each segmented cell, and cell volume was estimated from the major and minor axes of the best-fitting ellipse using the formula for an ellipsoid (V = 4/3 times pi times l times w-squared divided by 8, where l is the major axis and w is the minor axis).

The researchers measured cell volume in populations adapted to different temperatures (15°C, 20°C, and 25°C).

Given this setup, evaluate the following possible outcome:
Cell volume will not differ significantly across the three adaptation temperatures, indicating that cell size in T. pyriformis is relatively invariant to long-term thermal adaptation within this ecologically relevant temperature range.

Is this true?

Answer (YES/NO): NO